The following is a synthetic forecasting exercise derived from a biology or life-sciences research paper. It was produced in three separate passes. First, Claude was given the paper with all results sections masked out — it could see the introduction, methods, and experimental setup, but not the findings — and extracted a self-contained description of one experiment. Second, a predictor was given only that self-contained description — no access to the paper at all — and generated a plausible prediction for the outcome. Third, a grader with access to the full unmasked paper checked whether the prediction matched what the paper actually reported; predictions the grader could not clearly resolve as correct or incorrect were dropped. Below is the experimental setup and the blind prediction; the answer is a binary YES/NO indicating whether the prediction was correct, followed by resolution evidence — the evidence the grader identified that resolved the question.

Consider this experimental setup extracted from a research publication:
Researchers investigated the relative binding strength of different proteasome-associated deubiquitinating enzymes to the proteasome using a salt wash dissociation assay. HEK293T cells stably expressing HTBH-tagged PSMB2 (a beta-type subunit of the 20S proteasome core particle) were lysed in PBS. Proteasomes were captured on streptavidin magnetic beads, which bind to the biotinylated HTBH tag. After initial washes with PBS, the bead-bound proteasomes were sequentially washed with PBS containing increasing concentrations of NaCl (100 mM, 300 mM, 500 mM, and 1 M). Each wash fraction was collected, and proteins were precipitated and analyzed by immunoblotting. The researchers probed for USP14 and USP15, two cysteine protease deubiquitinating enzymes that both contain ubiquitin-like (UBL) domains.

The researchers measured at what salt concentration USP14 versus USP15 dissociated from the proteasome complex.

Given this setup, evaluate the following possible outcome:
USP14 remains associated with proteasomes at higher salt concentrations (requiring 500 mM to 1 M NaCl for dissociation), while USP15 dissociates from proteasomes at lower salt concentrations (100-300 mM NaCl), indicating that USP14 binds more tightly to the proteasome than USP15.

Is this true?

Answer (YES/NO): NO